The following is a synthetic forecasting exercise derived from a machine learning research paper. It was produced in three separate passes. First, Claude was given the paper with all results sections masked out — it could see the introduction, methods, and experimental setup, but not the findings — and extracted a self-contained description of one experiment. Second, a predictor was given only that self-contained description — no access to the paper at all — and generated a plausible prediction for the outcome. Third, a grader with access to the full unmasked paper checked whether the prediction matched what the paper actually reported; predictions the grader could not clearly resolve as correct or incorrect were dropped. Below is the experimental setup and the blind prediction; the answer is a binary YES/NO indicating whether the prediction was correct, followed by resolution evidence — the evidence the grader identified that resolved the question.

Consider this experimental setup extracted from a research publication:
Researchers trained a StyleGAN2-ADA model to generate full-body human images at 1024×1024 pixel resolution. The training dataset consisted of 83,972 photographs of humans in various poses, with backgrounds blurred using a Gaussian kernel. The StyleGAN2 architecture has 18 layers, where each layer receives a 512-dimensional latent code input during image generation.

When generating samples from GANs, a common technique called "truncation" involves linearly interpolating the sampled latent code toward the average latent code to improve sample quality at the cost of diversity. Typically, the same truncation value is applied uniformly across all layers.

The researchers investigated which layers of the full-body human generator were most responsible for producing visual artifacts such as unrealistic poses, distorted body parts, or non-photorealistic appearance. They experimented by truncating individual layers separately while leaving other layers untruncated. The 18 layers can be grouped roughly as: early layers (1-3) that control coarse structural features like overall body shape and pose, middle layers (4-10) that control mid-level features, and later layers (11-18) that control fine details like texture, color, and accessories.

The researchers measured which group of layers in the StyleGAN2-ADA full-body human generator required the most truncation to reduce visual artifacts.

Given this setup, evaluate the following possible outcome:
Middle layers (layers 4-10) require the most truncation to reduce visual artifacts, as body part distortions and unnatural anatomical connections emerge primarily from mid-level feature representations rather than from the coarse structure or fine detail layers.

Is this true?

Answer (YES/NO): YES